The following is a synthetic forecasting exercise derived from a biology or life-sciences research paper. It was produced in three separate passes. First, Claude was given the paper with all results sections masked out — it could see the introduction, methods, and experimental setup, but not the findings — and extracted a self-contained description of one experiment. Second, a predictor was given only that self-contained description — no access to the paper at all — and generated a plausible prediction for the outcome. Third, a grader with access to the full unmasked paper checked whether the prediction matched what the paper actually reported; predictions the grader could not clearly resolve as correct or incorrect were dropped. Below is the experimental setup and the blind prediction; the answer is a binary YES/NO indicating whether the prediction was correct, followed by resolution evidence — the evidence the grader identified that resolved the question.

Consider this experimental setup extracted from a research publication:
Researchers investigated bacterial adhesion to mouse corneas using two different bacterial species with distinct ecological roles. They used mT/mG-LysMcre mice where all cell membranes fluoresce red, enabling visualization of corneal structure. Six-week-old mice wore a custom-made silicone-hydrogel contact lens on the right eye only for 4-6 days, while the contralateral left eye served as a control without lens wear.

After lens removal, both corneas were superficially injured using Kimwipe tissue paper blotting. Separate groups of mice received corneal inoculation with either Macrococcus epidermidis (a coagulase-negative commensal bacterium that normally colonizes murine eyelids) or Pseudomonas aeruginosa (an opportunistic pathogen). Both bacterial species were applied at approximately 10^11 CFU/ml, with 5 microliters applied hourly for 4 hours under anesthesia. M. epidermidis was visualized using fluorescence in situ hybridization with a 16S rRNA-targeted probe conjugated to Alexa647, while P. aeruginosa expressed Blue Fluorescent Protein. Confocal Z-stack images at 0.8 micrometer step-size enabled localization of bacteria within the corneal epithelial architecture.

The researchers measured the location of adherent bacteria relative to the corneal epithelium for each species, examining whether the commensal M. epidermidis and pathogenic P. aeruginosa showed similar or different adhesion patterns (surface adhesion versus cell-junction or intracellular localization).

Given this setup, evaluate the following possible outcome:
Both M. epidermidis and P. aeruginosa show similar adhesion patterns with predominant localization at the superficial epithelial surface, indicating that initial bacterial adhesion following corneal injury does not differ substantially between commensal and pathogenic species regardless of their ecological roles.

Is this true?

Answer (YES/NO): NO